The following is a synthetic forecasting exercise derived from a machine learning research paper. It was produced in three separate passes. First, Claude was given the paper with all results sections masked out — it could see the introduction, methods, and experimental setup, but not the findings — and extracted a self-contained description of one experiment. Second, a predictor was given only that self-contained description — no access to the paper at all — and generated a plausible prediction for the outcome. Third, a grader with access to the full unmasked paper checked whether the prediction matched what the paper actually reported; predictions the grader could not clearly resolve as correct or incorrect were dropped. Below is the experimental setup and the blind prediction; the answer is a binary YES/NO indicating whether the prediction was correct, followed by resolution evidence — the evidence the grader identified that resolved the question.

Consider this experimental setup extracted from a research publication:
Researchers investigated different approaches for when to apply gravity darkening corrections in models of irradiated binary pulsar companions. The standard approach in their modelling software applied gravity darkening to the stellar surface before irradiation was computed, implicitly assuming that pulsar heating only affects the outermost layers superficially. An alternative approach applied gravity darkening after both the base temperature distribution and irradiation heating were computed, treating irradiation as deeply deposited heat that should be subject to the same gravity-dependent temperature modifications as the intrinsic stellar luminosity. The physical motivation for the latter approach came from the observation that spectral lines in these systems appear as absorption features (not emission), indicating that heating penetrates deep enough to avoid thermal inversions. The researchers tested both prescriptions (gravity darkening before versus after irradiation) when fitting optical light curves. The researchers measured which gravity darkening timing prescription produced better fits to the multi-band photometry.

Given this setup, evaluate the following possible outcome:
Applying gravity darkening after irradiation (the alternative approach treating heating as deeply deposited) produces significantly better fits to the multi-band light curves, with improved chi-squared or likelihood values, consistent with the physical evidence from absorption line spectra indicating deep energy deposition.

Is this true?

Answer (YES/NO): NO